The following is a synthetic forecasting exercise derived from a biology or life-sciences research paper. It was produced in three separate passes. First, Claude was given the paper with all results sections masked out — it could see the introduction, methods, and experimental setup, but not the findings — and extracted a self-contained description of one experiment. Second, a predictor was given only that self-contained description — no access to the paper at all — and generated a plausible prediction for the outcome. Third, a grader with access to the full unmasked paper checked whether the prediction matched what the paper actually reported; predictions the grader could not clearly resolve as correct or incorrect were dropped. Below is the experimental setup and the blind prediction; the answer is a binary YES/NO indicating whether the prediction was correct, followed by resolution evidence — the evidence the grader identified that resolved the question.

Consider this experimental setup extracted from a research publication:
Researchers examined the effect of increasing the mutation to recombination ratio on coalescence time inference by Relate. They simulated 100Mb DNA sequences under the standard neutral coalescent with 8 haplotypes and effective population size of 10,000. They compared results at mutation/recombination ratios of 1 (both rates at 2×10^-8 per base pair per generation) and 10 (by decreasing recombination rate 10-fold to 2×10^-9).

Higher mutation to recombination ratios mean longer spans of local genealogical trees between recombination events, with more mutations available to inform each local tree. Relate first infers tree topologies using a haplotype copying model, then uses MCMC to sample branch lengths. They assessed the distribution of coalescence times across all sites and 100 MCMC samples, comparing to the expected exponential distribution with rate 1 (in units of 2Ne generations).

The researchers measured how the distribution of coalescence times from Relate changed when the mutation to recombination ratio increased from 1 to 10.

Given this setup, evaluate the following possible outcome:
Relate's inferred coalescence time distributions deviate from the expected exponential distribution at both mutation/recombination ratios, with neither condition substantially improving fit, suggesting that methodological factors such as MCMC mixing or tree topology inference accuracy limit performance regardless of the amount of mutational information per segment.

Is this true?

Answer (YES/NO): NO